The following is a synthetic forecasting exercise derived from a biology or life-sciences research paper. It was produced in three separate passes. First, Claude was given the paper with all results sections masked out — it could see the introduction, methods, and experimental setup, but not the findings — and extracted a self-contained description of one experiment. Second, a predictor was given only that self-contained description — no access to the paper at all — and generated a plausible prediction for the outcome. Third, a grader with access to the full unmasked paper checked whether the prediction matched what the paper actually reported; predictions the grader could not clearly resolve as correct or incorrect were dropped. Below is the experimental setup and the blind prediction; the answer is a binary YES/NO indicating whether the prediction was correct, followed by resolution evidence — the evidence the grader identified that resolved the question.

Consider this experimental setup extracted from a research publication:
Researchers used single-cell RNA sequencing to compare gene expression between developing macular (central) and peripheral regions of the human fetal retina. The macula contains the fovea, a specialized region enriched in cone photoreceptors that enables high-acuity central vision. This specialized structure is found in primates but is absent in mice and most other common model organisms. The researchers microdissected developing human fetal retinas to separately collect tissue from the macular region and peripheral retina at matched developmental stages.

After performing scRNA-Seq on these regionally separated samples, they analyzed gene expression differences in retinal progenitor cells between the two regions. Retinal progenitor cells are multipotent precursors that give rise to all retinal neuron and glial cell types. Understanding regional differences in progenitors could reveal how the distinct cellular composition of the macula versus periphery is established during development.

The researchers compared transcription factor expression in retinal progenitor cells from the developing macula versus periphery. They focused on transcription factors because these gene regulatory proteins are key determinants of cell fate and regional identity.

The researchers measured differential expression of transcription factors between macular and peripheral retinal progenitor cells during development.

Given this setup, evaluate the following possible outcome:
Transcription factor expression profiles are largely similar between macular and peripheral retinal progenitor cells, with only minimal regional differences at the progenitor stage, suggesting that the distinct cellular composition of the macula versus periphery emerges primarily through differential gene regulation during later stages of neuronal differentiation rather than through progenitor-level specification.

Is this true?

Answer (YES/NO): NO